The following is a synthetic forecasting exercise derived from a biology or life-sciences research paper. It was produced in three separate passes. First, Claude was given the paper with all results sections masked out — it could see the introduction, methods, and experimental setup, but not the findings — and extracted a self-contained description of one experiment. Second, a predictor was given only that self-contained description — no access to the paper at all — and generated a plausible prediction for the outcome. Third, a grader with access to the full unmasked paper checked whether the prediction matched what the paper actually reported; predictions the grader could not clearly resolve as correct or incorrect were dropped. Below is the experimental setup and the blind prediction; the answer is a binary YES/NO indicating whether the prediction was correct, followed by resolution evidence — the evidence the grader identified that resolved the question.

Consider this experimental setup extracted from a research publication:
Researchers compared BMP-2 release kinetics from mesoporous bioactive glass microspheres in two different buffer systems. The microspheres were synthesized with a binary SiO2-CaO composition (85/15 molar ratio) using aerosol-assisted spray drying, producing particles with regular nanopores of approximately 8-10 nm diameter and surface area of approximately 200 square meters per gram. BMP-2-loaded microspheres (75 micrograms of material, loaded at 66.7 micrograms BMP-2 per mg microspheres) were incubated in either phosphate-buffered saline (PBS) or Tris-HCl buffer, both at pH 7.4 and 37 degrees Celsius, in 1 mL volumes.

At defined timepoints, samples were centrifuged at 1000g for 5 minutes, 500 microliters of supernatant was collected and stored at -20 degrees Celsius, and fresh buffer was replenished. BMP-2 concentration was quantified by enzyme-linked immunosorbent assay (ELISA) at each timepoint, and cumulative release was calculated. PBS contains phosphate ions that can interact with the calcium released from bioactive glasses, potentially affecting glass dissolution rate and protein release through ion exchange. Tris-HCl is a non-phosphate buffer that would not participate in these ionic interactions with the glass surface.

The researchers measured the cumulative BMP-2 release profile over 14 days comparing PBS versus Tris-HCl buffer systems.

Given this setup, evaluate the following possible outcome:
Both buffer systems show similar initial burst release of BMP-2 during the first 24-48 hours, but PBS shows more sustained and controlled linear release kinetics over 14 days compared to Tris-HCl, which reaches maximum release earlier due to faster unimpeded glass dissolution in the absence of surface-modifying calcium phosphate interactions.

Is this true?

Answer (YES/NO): NO